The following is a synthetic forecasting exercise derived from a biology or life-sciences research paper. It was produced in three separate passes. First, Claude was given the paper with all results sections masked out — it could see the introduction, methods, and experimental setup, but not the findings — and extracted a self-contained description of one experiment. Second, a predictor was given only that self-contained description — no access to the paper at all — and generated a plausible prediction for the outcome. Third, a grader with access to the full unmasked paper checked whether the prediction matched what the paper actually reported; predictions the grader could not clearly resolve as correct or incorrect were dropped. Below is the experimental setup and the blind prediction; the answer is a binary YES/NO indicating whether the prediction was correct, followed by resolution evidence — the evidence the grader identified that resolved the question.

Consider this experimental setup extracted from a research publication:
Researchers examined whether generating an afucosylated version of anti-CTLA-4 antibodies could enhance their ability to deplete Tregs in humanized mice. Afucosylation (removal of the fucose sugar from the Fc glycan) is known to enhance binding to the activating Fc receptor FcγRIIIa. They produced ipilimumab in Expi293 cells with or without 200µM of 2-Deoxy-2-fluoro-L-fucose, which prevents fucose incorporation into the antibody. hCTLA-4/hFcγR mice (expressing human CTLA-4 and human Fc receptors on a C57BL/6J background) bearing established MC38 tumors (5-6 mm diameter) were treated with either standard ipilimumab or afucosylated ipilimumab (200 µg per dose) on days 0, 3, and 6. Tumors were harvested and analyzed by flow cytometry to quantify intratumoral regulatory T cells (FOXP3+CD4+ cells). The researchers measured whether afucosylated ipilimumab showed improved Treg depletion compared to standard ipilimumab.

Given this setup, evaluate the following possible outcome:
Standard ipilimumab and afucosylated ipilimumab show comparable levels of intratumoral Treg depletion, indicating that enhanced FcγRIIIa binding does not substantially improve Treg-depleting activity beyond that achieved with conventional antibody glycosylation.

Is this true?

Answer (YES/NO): NO